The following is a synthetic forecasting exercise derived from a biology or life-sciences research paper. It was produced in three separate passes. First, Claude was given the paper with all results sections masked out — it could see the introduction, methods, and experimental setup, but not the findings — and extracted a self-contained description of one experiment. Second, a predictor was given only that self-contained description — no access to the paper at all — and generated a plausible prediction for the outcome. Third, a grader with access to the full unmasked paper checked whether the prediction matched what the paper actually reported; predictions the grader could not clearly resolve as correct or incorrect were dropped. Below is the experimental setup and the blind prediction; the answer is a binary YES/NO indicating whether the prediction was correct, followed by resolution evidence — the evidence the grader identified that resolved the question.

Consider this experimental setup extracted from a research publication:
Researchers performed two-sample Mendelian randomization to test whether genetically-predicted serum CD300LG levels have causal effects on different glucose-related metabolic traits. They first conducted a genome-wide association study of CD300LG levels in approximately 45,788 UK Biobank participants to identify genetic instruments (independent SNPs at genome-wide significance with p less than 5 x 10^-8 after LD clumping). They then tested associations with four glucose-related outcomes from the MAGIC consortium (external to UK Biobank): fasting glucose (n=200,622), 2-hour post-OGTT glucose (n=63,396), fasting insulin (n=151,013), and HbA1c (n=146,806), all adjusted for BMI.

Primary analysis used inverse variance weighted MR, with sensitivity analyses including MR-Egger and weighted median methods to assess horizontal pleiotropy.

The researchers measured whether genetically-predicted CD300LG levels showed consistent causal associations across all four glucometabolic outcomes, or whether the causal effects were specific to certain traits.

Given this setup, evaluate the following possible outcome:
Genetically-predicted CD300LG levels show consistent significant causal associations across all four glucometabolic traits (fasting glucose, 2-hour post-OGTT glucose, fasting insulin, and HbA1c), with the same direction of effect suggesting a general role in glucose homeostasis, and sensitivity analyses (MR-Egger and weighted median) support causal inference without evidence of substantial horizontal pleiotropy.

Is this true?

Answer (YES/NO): NO